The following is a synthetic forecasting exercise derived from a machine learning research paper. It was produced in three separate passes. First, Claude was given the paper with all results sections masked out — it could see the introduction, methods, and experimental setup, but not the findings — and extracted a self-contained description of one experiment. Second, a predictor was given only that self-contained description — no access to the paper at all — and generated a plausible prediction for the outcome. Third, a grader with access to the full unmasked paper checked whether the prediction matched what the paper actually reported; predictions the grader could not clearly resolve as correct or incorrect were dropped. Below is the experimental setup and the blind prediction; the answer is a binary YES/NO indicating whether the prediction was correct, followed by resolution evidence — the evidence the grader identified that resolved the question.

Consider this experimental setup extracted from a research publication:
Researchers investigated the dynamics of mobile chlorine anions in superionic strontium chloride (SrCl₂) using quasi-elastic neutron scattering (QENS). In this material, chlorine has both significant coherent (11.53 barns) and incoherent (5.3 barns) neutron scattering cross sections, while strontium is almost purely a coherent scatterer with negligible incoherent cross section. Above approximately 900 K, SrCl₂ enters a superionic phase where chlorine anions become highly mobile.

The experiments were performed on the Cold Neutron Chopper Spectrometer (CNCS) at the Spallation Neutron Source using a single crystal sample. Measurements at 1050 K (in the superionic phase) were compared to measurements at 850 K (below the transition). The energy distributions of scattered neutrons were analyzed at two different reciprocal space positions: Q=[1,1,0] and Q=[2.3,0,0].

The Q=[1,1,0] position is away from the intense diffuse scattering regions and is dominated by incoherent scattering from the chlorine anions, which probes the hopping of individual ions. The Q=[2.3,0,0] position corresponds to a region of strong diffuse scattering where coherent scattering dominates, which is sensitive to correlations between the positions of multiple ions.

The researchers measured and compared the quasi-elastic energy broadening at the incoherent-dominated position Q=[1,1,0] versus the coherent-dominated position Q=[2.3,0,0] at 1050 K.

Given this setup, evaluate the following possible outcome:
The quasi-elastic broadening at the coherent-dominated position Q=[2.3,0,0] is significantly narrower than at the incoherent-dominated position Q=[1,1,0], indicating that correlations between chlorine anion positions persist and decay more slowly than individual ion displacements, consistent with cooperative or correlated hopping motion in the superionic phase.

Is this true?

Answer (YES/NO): NO